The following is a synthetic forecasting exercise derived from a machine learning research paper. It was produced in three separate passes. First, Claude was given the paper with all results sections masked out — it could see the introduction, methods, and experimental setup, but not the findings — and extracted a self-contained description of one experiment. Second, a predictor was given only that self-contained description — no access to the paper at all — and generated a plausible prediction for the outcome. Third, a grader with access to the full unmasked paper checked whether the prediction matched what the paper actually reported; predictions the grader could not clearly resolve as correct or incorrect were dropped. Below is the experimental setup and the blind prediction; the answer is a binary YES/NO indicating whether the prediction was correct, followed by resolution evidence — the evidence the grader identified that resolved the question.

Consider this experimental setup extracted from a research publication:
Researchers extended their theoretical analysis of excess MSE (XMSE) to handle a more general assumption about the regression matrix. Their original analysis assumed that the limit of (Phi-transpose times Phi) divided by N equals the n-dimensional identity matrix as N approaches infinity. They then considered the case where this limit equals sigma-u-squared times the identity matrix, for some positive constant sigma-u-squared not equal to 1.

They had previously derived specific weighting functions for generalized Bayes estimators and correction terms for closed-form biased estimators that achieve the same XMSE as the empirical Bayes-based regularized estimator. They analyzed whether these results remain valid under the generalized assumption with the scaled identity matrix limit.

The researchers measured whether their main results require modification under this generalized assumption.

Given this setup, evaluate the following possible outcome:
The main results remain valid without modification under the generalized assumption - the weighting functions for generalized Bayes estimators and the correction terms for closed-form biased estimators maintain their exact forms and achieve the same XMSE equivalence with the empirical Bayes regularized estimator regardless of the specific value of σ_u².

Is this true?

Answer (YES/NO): YES